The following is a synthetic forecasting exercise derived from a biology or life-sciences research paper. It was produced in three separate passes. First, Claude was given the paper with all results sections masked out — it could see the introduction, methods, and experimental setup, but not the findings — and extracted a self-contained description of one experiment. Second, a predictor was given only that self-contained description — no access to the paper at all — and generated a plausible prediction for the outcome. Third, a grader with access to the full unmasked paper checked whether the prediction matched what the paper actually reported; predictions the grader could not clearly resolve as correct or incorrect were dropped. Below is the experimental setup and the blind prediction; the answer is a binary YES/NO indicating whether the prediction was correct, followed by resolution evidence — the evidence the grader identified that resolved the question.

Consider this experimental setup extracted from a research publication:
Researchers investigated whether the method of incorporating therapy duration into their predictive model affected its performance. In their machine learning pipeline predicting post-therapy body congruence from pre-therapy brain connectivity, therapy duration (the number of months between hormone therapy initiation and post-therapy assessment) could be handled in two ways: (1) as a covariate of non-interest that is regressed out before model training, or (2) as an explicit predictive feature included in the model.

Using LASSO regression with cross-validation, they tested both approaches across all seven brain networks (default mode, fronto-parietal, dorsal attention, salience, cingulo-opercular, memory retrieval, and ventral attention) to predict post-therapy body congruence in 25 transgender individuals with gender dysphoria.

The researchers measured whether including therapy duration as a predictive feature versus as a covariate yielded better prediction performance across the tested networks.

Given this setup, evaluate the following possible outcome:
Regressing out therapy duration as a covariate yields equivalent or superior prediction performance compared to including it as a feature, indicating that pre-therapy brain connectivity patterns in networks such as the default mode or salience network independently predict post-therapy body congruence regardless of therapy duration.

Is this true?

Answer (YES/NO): NO